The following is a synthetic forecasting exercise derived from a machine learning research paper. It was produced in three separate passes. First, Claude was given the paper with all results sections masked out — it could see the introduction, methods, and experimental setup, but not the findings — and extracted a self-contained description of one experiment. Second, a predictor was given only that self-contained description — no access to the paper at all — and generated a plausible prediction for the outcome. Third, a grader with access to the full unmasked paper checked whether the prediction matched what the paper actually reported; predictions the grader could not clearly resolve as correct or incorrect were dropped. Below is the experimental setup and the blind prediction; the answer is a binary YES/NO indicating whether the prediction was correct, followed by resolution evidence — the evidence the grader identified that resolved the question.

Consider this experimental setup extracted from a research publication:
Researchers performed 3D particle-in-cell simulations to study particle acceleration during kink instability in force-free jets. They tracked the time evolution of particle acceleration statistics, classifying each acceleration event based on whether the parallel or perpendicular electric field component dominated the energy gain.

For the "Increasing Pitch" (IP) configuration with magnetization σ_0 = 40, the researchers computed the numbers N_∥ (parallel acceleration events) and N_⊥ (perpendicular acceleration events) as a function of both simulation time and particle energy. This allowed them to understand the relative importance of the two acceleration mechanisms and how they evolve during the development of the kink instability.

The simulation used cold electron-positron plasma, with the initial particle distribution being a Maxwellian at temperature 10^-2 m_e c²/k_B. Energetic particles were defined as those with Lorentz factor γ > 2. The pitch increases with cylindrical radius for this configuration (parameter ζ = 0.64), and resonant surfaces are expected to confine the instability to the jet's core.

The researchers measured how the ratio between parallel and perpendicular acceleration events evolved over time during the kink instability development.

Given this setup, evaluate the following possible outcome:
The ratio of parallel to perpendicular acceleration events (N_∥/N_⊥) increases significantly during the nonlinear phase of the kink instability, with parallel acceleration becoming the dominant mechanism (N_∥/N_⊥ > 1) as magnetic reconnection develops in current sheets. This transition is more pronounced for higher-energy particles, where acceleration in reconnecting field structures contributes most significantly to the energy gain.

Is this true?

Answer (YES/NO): NO